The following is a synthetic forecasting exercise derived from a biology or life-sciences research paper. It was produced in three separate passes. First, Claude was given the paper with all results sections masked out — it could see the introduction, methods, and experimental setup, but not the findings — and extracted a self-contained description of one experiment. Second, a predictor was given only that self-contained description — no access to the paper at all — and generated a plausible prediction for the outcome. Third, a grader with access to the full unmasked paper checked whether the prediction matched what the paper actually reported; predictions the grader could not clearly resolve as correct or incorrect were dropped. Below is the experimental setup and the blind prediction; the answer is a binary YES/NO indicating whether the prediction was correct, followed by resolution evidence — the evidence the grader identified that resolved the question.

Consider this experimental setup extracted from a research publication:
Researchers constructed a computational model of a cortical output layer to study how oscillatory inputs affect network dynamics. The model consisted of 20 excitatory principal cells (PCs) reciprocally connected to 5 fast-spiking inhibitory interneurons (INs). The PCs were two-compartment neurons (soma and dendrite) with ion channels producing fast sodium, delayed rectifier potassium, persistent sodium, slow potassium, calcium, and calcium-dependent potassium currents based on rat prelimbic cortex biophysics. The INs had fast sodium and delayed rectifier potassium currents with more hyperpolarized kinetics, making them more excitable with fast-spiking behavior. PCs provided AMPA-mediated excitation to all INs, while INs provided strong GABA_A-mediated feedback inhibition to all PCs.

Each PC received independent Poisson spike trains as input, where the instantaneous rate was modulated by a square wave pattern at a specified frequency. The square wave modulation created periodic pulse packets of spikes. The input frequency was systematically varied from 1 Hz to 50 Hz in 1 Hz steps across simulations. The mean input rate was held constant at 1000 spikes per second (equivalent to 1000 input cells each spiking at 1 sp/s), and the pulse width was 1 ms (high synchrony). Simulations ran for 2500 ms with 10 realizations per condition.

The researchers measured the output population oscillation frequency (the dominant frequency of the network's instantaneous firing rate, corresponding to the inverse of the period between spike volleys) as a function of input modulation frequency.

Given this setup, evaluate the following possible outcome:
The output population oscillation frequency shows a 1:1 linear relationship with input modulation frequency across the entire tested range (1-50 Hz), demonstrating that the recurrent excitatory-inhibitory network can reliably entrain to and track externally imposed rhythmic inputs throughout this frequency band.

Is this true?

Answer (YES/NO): NO